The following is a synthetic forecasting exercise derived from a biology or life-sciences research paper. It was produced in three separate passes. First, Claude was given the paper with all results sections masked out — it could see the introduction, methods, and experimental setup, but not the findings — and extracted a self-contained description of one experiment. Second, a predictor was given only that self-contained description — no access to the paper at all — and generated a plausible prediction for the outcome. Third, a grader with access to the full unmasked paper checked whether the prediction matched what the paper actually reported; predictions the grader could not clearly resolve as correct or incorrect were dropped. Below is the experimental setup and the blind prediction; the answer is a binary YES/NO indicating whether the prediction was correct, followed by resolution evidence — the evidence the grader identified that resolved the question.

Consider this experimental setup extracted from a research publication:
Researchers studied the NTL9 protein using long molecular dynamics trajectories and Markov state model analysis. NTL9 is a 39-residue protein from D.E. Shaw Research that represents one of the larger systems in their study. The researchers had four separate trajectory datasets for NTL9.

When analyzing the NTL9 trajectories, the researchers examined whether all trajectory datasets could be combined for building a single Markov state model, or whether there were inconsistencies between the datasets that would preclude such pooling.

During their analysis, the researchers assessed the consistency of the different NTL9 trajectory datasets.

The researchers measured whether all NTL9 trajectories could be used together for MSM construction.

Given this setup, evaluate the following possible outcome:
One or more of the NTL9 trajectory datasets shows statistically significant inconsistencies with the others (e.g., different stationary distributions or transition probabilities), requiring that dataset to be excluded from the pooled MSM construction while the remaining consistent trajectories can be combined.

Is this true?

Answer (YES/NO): YES